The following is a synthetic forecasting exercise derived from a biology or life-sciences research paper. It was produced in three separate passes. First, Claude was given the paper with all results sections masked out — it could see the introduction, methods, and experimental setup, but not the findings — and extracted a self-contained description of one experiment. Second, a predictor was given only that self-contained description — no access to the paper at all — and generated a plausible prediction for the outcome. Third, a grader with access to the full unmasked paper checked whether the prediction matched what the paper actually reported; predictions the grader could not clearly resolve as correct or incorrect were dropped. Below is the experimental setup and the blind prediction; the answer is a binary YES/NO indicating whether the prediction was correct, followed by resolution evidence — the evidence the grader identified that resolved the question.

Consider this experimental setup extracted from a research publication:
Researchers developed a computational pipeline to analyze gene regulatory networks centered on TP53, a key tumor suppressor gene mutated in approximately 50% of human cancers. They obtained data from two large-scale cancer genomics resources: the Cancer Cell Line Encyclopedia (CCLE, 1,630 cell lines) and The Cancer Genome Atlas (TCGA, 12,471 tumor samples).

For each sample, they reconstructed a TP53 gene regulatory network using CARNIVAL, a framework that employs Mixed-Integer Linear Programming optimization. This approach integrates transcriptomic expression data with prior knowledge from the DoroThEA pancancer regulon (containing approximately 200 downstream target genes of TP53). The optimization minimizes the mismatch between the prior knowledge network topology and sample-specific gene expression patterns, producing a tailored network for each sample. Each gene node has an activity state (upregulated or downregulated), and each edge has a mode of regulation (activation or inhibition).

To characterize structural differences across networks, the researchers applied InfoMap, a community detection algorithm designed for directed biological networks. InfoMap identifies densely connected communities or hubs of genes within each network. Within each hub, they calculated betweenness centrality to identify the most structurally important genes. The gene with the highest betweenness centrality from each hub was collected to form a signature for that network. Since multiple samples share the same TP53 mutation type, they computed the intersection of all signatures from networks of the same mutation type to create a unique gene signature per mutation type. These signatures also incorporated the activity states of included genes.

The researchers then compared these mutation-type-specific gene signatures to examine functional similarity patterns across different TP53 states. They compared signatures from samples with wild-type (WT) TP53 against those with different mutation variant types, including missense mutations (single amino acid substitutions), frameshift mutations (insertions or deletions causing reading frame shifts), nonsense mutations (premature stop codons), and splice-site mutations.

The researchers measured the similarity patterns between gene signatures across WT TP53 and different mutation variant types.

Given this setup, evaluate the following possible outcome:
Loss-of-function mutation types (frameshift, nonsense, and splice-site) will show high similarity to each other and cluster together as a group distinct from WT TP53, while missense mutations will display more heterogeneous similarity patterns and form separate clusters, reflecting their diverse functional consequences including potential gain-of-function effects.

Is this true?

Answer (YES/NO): NO